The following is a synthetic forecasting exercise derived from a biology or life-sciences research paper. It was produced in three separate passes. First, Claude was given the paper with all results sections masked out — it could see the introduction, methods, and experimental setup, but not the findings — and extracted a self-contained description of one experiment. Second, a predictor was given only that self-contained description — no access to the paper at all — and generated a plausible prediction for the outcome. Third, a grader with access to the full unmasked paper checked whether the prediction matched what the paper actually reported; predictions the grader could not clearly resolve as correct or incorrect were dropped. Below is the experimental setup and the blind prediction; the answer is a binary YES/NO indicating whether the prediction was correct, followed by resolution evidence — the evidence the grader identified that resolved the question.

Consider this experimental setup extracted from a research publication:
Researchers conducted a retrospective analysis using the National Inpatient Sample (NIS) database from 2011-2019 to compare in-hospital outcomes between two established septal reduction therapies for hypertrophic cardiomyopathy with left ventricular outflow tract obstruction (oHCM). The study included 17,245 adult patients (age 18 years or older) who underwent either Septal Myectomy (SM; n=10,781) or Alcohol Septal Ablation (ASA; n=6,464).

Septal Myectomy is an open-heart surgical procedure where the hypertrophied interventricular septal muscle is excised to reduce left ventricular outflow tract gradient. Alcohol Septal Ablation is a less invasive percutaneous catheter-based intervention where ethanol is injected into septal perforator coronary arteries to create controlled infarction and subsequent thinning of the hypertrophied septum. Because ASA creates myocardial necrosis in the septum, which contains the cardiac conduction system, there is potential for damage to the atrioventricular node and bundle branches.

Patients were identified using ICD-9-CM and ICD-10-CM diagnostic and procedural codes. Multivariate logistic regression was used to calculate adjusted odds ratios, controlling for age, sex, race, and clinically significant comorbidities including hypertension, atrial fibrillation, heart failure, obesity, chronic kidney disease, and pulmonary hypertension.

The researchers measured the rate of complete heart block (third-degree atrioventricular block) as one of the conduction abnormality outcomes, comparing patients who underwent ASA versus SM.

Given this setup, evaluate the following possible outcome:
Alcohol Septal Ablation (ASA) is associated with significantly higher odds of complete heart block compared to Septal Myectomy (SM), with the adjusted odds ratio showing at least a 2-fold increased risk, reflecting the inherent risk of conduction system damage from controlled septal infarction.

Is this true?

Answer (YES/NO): NO